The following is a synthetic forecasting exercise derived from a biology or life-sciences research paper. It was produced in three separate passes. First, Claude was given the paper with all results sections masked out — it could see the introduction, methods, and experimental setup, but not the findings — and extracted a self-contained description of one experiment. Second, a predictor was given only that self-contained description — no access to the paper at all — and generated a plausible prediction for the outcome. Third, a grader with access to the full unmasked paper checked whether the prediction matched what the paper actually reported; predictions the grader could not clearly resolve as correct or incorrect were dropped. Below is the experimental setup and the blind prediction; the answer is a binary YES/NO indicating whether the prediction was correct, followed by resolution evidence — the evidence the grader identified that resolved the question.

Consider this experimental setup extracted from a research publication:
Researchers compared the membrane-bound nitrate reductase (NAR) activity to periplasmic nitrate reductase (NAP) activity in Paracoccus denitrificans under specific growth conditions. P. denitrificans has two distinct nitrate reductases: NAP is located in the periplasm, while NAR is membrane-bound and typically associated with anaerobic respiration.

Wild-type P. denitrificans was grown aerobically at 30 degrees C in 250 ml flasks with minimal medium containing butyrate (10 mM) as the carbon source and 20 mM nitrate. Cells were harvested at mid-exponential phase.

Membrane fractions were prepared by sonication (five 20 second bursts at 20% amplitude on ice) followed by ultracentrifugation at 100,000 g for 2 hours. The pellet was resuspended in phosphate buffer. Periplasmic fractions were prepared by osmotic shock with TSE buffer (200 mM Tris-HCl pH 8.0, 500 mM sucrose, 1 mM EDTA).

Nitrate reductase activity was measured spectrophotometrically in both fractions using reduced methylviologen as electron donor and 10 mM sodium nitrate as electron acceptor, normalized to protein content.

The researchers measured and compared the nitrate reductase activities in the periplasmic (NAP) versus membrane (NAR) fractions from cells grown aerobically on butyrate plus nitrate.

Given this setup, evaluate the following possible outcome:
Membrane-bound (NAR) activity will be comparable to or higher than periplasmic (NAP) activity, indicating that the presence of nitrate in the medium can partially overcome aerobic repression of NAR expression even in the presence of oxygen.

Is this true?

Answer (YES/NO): NO